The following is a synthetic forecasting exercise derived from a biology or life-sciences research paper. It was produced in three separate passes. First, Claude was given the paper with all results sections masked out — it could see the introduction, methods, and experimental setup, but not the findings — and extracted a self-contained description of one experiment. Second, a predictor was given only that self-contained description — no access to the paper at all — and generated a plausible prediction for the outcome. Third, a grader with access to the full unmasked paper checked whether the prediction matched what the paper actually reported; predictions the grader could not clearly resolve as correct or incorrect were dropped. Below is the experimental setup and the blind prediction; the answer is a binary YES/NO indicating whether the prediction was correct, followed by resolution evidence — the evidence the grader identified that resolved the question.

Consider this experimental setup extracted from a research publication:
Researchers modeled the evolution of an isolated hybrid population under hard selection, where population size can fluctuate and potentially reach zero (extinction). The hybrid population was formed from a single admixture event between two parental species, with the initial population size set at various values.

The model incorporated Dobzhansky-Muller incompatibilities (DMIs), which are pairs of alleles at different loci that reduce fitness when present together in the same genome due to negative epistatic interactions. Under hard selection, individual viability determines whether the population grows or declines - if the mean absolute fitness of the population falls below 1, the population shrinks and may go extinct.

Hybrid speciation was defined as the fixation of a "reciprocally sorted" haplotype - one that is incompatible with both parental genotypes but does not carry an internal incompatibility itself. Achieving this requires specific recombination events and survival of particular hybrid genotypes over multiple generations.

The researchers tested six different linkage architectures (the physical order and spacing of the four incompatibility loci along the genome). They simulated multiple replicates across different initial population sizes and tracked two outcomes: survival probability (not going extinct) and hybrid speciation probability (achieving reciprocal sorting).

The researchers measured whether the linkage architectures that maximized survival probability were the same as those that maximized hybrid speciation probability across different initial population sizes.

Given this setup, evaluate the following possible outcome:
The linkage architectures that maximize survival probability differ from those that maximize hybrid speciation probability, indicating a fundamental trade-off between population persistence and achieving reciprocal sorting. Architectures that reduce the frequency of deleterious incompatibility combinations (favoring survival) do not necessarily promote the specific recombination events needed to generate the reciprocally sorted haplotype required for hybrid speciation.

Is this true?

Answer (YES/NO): YES